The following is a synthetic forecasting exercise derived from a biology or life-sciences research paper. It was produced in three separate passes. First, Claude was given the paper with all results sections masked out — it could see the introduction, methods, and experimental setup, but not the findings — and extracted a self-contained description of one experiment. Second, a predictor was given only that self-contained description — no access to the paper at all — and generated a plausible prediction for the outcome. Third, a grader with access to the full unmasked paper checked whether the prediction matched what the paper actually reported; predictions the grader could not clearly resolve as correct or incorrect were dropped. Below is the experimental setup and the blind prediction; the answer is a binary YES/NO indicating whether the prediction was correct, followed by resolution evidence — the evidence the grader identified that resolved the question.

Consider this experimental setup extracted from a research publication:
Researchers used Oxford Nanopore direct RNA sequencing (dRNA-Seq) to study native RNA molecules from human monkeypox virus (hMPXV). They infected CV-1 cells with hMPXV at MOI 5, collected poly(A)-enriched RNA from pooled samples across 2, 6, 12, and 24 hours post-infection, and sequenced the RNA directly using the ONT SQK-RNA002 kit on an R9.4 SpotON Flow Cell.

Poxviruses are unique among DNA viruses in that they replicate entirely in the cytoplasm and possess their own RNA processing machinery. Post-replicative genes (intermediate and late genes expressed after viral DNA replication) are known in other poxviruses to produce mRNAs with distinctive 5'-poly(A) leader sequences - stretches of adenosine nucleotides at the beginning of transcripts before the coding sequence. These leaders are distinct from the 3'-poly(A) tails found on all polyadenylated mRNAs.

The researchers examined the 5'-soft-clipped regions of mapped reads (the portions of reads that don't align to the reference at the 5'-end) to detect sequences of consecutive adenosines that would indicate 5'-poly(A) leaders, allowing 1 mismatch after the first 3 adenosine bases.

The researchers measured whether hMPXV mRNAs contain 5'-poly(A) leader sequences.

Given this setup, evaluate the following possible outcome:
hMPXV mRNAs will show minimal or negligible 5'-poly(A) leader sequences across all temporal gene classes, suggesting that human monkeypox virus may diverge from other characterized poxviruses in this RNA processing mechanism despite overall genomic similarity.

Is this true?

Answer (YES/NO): NO